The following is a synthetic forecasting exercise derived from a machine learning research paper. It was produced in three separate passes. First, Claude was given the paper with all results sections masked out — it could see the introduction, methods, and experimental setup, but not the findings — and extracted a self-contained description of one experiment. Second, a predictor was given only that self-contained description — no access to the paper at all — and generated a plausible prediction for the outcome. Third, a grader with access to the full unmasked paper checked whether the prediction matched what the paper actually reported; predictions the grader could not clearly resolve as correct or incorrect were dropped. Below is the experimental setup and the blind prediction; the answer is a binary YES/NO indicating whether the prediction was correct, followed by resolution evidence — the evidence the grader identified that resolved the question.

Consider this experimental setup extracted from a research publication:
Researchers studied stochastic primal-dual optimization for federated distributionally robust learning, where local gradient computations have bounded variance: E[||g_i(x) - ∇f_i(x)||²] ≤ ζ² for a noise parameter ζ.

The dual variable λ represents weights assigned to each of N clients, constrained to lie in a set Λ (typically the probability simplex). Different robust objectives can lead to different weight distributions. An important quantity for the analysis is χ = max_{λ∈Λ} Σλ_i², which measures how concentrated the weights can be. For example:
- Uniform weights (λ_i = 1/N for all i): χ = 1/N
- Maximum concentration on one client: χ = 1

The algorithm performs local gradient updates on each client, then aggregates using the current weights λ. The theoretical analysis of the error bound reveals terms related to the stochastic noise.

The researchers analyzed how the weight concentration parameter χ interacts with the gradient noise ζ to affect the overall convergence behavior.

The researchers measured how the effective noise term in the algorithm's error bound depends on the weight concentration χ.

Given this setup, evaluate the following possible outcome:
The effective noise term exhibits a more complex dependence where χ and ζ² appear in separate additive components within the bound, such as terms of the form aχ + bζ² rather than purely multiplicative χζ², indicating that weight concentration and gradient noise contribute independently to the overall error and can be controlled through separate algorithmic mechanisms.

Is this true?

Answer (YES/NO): NO